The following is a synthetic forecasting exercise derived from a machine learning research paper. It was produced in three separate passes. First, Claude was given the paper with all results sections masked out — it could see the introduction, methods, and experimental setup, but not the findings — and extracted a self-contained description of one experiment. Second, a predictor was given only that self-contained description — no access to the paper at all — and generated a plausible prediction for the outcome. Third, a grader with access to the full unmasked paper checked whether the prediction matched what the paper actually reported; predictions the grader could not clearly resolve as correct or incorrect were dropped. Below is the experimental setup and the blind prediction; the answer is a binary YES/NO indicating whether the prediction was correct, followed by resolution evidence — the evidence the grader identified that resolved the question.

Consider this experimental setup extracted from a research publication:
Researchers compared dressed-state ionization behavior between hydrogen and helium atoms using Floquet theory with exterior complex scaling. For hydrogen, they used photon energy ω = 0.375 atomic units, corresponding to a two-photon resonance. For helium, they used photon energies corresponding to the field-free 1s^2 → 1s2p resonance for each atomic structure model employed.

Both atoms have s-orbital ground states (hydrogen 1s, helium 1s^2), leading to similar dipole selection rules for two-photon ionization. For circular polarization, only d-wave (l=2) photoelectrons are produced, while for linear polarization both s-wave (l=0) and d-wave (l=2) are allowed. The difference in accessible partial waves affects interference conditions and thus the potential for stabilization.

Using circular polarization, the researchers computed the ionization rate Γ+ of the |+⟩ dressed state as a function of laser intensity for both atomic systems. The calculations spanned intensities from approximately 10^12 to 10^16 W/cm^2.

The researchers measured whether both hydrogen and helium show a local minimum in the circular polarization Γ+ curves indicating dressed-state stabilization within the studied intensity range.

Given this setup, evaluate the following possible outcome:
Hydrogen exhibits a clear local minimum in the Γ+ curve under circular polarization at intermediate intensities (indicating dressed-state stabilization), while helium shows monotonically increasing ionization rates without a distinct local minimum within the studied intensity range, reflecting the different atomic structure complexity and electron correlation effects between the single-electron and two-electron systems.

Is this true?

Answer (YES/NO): NO